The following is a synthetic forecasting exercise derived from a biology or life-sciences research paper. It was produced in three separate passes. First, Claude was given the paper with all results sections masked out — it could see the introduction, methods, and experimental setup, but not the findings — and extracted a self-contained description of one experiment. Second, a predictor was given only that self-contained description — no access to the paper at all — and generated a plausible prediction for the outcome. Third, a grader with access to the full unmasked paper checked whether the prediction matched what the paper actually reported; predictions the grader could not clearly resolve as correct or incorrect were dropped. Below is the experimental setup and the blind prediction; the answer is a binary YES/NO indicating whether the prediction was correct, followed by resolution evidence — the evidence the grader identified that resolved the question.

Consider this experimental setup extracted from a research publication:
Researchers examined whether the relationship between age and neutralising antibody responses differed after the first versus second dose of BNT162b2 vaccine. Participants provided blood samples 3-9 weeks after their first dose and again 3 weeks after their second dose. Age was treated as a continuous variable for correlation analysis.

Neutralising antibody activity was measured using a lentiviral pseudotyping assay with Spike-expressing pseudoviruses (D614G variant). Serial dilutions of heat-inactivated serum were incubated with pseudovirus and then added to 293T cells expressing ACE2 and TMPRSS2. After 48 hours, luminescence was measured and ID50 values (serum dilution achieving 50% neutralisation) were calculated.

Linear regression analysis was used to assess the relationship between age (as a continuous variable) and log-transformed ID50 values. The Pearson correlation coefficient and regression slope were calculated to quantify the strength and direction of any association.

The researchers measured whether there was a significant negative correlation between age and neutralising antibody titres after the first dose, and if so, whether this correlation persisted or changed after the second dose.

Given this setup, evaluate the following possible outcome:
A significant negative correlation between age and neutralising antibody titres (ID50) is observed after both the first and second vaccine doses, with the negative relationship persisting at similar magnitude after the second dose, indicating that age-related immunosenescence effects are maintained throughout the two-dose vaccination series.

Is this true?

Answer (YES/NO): NO